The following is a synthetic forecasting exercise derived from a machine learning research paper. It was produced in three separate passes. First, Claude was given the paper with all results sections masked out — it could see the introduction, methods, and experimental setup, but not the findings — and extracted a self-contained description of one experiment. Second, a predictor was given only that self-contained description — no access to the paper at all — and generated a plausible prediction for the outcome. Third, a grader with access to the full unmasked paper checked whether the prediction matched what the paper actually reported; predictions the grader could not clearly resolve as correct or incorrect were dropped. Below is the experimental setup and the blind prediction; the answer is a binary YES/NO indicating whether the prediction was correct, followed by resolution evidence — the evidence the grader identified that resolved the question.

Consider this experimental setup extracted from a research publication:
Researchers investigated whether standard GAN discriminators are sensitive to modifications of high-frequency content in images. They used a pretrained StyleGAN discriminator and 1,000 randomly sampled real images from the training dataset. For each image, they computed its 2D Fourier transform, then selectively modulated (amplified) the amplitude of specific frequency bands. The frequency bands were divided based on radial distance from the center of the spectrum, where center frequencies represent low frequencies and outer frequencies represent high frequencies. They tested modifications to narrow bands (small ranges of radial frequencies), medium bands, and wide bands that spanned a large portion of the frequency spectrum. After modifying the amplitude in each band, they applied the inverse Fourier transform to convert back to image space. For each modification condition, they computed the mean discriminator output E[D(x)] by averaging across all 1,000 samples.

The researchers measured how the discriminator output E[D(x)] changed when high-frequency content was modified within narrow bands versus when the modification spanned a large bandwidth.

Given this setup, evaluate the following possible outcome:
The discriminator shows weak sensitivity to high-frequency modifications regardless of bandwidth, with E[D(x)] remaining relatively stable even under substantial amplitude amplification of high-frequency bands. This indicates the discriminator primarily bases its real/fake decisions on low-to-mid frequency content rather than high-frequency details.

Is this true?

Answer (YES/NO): NO